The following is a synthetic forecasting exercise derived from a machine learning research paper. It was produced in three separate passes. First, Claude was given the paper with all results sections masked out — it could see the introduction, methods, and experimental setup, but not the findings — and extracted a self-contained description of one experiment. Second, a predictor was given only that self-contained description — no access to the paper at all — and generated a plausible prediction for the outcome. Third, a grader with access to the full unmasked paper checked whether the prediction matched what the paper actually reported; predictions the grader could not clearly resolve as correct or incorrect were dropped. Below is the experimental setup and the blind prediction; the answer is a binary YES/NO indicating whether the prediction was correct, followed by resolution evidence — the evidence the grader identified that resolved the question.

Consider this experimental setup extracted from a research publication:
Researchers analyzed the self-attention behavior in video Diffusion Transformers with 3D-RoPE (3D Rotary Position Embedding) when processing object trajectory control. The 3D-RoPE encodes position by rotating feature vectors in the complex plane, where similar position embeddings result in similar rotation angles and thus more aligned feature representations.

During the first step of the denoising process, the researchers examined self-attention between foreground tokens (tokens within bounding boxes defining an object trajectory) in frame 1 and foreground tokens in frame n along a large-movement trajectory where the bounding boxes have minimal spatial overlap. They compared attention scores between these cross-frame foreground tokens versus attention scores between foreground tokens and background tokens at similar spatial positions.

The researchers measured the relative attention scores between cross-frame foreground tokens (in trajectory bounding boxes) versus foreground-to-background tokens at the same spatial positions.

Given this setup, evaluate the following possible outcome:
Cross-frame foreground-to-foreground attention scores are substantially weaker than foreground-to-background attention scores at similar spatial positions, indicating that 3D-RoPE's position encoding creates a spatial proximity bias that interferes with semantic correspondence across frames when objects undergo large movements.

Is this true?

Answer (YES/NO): YES